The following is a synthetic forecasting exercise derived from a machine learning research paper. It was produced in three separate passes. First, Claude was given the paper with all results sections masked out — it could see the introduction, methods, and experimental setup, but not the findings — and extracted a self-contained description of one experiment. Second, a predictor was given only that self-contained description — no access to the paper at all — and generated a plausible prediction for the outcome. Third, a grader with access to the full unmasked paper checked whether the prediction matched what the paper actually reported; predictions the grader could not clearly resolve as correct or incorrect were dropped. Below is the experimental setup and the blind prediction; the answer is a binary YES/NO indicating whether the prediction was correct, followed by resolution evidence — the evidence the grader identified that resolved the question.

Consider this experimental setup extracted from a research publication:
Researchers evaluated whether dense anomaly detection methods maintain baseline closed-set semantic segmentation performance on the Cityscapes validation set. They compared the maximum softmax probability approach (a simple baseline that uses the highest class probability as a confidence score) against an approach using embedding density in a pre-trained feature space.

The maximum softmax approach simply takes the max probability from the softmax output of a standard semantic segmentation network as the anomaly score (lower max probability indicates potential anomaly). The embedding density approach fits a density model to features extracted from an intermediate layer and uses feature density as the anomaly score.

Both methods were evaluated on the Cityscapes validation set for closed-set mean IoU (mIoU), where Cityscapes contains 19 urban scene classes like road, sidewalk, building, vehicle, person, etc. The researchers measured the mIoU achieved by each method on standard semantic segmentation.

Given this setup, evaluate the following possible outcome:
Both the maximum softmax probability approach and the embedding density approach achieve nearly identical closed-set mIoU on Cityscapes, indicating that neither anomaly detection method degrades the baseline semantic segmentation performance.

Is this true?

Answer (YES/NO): YES